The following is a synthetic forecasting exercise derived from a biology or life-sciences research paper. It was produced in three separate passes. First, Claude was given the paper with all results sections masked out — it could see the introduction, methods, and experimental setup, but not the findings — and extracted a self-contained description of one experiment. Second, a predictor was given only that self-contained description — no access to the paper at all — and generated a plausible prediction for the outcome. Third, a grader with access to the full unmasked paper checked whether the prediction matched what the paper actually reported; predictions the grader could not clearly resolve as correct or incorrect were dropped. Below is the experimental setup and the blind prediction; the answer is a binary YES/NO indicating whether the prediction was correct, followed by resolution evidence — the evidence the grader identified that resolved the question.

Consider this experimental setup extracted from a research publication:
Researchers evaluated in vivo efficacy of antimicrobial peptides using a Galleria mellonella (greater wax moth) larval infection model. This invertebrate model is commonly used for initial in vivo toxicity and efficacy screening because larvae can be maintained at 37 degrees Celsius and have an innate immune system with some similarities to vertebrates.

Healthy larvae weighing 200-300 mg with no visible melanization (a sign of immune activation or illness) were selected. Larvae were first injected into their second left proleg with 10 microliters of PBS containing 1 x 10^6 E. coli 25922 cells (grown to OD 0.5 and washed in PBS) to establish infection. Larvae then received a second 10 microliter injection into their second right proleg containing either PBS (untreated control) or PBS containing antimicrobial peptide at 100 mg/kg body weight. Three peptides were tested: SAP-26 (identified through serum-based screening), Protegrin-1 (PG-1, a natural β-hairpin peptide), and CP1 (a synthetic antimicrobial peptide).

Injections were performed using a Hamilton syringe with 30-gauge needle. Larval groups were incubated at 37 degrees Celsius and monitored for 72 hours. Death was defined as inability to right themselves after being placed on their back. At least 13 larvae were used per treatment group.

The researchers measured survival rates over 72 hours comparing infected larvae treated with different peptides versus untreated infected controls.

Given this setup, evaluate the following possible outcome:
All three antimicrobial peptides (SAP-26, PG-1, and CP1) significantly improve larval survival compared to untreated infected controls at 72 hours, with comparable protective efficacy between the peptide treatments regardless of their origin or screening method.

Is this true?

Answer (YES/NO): NO